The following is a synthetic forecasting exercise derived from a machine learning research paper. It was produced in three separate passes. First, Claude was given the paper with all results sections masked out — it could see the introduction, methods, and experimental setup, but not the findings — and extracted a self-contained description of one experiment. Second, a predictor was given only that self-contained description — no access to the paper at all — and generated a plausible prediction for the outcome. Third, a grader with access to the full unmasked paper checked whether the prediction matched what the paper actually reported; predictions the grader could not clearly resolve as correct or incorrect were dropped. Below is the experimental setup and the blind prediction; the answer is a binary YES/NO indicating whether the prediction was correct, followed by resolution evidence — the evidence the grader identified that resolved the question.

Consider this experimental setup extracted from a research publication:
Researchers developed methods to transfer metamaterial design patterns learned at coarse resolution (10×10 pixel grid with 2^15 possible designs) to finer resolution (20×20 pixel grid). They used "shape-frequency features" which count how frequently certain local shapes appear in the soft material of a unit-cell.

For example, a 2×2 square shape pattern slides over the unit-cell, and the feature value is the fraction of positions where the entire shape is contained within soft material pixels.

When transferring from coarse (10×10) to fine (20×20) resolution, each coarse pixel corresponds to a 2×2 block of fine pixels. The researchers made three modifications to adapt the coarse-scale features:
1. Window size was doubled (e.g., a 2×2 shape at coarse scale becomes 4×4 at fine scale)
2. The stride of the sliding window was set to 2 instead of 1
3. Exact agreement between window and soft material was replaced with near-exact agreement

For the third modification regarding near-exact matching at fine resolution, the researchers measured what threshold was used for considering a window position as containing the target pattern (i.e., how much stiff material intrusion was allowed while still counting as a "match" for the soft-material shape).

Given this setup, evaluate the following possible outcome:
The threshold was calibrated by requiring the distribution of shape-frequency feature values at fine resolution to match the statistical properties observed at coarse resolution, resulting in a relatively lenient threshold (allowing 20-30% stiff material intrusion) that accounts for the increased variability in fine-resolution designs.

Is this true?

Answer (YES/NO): NO